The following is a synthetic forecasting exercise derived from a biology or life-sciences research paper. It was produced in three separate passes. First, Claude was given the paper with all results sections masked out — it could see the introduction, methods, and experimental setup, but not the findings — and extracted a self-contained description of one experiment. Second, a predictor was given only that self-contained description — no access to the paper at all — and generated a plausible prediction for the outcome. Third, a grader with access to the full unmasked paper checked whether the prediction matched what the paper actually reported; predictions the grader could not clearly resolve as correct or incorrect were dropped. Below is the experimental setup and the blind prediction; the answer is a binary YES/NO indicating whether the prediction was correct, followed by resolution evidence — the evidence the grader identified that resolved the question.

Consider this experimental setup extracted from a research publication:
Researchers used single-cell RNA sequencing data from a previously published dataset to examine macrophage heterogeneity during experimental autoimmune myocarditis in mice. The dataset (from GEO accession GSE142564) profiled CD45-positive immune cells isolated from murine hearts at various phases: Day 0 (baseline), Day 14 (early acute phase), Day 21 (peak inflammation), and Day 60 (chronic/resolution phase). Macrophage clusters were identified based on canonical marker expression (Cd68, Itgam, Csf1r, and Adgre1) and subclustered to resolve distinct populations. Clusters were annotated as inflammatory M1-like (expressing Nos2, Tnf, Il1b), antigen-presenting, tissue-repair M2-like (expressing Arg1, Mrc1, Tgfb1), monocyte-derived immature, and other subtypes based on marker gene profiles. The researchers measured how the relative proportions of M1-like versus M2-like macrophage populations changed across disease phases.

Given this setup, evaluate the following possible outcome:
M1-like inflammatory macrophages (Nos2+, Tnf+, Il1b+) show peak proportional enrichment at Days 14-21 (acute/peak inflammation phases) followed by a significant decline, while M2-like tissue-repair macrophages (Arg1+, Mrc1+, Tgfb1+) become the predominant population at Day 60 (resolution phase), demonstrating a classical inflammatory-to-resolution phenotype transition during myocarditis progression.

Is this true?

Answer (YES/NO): NO